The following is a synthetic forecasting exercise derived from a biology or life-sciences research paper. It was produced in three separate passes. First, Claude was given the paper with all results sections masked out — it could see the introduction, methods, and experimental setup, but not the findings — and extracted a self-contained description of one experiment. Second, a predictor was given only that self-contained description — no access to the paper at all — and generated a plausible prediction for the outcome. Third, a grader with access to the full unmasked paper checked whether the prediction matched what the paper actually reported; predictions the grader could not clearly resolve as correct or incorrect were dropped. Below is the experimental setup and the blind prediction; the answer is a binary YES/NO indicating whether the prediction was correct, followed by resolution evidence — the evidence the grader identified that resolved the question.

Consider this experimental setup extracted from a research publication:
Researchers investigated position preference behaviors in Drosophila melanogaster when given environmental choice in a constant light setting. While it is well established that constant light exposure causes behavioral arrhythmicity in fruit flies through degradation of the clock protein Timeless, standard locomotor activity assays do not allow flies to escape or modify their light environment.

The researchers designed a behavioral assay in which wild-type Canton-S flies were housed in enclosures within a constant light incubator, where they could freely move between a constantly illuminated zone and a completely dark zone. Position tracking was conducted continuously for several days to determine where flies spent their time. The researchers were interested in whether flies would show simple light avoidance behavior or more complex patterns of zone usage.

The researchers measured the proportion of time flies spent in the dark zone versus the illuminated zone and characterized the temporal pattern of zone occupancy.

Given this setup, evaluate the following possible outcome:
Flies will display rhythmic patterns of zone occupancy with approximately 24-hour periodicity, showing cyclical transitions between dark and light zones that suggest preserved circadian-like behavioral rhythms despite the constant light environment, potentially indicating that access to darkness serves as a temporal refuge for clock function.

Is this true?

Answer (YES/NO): NO